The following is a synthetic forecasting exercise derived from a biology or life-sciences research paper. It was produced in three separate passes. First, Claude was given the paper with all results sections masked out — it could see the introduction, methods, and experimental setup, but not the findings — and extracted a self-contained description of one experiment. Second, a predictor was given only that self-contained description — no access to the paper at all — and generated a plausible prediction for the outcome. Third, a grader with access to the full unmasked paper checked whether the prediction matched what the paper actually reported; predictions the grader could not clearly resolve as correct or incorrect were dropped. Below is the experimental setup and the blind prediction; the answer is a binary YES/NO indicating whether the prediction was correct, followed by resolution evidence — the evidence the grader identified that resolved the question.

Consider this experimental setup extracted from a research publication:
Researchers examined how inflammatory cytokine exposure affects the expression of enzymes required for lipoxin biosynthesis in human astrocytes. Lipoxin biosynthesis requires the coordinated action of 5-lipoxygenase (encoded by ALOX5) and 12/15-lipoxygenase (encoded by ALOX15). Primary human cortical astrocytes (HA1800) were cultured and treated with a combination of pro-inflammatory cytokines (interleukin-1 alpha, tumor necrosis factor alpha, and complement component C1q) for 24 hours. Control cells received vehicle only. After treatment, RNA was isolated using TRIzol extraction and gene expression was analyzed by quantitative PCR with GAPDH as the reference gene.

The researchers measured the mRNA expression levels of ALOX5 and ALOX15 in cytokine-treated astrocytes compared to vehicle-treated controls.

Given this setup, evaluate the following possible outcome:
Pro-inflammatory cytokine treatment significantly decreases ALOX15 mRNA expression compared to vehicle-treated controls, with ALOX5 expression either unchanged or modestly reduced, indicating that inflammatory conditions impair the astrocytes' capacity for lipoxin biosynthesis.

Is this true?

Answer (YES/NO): NO